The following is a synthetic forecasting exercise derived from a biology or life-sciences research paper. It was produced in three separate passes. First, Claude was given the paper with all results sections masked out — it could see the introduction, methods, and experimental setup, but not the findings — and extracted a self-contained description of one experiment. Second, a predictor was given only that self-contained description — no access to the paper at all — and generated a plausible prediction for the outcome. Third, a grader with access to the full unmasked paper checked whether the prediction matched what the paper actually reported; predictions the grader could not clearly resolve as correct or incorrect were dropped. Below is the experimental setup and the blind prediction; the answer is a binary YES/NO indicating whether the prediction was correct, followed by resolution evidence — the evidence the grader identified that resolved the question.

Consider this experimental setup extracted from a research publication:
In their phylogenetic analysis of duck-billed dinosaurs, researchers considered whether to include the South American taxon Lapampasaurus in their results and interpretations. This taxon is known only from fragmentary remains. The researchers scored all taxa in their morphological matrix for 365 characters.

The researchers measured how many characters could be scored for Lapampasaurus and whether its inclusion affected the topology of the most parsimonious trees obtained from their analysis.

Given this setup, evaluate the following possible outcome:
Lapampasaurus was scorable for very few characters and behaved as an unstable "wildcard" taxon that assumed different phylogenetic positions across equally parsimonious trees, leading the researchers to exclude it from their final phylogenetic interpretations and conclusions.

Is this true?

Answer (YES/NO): NO